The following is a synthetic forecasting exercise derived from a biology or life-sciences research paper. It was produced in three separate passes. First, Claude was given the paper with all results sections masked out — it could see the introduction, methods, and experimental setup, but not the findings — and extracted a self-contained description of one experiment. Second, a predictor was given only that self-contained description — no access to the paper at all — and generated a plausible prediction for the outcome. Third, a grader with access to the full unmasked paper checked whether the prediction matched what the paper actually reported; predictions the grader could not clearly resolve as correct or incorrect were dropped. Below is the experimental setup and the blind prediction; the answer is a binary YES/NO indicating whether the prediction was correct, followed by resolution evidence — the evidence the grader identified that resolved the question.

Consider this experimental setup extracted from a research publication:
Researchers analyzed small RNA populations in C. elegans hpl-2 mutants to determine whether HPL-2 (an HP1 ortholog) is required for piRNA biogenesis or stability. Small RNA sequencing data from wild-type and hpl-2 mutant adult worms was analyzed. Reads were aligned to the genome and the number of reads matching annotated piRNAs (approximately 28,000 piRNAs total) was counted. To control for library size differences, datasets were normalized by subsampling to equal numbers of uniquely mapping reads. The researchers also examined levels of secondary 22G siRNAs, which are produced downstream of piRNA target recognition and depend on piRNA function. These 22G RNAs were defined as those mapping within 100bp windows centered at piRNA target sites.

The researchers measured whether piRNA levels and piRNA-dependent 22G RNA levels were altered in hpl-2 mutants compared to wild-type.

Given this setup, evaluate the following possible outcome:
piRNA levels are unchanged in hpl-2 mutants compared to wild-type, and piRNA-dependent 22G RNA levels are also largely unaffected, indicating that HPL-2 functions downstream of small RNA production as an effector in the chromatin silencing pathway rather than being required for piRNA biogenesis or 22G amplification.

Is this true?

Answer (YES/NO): YES